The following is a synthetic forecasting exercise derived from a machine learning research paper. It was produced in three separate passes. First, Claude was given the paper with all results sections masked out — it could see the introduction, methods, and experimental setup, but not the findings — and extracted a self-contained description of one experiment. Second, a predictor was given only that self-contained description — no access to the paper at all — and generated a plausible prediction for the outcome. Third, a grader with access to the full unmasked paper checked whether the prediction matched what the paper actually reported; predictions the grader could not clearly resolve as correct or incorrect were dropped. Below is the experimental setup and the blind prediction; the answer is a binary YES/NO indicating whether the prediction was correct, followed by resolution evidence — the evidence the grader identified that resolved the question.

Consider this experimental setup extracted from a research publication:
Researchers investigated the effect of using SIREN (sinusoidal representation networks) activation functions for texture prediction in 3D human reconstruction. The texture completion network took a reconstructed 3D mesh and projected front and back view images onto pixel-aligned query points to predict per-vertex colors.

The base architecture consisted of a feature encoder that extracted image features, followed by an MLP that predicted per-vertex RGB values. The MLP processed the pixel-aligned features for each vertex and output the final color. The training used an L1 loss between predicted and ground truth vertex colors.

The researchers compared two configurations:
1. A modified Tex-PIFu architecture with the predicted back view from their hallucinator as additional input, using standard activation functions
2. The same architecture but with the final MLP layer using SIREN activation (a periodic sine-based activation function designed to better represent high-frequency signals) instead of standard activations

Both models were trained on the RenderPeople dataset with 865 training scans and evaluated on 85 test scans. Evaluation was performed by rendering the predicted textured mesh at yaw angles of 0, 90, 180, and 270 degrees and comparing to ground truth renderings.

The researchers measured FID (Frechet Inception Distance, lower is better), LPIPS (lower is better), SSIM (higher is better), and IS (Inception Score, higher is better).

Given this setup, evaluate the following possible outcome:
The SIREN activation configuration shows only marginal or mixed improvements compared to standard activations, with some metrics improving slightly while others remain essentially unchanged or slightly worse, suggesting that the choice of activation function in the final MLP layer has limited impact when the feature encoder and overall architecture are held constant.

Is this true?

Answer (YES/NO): NO